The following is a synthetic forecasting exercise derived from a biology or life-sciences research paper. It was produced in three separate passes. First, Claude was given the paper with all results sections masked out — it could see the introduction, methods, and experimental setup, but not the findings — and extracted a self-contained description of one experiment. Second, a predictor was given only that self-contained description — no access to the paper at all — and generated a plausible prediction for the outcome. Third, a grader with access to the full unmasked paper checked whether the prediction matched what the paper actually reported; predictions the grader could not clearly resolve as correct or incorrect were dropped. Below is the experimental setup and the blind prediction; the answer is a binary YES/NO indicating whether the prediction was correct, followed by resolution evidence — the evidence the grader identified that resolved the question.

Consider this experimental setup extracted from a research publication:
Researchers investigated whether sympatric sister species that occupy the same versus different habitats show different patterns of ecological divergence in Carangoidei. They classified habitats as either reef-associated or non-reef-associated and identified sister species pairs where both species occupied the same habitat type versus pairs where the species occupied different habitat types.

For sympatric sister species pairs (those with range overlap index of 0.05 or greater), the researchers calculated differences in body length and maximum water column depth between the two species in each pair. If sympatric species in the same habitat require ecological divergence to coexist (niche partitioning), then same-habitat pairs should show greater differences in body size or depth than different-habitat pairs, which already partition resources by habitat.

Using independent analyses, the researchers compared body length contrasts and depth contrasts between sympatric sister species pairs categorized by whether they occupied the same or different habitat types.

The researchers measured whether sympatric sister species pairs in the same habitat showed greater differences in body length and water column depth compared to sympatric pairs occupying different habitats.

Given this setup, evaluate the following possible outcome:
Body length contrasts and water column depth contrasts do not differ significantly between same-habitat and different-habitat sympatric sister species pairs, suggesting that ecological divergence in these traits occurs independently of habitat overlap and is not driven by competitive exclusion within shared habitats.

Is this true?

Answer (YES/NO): NO